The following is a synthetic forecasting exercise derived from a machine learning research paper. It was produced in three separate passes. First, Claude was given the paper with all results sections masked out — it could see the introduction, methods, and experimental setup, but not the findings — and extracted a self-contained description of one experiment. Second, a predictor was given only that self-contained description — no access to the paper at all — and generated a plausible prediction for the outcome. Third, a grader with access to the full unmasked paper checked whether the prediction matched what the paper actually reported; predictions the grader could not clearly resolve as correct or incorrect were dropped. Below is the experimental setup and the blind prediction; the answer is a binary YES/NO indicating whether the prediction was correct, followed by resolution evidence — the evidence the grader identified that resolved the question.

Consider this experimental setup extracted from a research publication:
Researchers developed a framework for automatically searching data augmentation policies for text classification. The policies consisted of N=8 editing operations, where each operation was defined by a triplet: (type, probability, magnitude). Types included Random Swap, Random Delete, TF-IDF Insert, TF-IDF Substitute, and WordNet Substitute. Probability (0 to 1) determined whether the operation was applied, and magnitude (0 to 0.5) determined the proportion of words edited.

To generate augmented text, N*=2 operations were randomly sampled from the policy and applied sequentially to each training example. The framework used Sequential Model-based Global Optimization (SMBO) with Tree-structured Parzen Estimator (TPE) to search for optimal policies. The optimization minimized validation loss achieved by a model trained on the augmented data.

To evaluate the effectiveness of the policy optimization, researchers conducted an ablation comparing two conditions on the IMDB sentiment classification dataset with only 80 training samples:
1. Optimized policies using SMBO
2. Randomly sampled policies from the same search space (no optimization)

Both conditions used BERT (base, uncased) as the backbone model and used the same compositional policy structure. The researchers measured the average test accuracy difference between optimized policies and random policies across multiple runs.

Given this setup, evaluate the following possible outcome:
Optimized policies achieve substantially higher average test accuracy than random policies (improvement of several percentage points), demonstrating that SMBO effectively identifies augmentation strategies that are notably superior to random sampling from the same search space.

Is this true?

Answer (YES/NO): NO